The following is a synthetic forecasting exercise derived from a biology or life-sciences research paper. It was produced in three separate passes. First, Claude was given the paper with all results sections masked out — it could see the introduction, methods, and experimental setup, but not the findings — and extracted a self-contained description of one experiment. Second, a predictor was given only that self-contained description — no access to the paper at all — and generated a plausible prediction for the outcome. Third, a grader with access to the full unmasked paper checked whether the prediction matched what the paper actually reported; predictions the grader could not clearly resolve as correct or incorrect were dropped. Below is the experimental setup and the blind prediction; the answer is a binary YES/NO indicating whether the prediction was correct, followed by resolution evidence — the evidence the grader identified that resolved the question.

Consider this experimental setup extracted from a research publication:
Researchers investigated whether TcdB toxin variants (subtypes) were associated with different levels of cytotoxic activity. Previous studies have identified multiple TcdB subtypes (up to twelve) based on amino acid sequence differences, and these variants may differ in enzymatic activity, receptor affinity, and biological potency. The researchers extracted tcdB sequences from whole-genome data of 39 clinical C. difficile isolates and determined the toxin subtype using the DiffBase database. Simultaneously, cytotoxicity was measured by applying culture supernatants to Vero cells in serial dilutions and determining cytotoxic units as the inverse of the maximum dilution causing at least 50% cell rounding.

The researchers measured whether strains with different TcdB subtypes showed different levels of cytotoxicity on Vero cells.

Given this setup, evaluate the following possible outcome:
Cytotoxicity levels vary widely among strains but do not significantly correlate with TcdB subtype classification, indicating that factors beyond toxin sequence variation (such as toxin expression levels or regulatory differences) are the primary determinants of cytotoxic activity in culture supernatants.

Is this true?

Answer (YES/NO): YES